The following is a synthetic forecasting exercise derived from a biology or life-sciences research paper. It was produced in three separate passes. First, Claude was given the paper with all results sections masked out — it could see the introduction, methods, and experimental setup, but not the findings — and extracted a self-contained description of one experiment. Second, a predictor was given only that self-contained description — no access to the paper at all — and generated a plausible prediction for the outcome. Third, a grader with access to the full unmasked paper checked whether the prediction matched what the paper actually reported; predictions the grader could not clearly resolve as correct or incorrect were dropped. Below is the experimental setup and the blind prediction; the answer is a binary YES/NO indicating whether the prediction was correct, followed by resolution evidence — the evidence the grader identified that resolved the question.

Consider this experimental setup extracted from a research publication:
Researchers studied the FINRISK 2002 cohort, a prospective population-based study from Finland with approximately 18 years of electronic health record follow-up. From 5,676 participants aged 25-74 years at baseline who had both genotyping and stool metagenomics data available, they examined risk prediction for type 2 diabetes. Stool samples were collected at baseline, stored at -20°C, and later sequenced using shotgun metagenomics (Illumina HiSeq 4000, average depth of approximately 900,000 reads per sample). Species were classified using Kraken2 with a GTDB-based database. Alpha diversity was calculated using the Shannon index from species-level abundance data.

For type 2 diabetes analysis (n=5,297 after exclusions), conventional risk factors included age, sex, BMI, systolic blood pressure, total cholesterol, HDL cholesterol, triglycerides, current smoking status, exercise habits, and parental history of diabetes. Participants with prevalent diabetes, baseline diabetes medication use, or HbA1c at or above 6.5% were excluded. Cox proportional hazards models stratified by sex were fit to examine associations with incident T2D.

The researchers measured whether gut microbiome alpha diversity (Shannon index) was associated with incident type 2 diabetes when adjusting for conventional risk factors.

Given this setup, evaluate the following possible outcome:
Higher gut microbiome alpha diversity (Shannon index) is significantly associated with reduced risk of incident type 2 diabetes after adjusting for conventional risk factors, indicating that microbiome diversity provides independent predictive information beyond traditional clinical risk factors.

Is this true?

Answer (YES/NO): YES